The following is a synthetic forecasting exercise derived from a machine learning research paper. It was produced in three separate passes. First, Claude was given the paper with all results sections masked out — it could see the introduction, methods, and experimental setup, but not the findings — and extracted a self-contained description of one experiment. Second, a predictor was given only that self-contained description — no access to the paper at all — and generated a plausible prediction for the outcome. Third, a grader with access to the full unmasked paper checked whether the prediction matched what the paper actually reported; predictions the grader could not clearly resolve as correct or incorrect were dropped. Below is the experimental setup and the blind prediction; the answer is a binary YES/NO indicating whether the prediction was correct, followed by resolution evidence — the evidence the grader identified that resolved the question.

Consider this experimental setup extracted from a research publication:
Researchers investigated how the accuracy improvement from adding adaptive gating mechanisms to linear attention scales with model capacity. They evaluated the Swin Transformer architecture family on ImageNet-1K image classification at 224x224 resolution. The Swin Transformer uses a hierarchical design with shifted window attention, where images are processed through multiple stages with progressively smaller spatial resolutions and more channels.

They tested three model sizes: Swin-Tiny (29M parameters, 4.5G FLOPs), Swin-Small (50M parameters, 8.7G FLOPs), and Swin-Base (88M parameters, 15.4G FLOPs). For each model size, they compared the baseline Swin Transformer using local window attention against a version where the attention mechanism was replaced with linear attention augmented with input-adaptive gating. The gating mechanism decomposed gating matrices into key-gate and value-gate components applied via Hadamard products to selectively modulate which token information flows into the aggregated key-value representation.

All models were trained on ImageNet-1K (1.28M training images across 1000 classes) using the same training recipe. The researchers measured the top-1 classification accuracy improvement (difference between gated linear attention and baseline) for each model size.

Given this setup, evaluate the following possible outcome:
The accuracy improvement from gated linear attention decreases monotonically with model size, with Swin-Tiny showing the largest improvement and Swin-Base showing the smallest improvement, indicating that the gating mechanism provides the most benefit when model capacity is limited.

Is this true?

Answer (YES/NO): YES